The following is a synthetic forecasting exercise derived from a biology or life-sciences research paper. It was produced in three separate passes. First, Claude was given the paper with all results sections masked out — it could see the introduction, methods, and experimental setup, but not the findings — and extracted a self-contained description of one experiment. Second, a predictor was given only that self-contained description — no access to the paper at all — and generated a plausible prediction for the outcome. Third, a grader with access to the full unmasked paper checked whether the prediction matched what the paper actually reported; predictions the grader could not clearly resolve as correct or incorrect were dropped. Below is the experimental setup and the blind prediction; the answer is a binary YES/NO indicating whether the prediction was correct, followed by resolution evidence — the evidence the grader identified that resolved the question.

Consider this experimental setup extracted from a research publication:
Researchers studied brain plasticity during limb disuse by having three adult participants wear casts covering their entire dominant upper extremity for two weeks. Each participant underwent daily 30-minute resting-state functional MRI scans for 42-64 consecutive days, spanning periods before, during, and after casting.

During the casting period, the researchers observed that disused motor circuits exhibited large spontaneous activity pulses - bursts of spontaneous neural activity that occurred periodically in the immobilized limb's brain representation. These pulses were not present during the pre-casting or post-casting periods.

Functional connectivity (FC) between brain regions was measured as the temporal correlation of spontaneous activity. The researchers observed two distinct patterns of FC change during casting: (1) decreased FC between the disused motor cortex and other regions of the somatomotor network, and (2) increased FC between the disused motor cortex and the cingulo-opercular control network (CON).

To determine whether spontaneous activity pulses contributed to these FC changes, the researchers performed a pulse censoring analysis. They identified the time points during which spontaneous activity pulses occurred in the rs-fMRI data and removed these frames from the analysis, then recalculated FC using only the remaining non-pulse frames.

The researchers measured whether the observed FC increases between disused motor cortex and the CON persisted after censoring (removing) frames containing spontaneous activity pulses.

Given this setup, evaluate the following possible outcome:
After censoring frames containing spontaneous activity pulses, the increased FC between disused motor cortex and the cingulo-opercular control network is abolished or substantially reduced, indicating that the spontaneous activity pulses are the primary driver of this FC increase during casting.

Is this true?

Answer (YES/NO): NO